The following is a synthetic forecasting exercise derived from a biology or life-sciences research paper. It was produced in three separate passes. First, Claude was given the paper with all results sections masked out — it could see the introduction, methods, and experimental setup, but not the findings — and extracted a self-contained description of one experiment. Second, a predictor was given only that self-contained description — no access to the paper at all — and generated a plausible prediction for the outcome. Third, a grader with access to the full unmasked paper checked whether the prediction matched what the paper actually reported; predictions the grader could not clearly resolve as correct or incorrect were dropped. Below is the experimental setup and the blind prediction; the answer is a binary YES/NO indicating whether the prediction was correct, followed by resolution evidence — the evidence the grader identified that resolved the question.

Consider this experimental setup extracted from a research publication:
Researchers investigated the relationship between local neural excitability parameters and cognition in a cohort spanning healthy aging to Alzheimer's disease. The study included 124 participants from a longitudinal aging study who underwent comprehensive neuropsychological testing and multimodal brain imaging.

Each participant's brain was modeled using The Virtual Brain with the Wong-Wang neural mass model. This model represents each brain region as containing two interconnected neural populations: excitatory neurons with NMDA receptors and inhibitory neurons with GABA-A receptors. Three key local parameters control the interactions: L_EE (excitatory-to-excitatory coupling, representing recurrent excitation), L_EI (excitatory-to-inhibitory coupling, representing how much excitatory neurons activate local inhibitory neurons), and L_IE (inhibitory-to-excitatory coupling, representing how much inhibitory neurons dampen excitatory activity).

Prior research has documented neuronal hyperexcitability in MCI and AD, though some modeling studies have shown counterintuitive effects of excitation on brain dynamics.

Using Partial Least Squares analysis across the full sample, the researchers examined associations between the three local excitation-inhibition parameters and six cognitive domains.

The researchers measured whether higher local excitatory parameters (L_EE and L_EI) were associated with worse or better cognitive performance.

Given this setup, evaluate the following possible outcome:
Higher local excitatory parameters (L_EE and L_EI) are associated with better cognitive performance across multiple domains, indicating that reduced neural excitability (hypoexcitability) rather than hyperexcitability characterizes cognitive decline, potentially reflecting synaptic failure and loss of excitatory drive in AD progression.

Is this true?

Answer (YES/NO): NO